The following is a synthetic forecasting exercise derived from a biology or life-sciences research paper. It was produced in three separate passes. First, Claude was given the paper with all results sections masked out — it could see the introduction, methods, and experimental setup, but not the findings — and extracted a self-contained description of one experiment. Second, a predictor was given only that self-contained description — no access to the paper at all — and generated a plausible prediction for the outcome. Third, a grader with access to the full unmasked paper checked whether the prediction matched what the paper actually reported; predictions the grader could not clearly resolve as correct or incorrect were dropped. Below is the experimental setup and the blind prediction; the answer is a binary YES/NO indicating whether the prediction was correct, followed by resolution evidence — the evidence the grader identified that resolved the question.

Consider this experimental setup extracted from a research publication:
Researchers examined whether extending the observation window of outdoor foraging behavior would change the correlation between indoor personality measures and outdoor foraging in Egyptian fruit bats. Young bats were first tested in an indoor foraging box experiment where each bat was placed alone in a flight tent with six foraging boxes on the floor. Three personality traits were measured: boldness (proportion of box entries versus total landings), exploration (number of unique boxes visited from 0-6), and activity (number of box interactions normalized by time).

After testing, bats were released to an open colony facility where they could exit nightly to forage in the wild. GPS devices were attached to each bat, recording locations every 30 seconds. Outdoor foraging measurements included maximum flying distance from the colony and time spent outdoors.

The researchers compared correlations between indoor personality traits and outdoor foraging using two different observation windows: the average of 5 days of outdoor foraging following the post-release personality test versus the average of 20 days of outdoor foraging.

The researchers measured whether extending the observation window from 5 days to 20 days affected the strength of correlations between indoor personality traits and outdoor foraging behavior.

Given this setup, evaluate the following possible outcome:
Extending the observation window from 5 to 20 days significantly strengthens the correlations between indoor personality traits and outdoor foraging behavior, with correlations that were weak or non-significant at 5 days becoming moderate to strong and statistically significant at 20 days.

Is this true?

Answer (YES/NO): NO